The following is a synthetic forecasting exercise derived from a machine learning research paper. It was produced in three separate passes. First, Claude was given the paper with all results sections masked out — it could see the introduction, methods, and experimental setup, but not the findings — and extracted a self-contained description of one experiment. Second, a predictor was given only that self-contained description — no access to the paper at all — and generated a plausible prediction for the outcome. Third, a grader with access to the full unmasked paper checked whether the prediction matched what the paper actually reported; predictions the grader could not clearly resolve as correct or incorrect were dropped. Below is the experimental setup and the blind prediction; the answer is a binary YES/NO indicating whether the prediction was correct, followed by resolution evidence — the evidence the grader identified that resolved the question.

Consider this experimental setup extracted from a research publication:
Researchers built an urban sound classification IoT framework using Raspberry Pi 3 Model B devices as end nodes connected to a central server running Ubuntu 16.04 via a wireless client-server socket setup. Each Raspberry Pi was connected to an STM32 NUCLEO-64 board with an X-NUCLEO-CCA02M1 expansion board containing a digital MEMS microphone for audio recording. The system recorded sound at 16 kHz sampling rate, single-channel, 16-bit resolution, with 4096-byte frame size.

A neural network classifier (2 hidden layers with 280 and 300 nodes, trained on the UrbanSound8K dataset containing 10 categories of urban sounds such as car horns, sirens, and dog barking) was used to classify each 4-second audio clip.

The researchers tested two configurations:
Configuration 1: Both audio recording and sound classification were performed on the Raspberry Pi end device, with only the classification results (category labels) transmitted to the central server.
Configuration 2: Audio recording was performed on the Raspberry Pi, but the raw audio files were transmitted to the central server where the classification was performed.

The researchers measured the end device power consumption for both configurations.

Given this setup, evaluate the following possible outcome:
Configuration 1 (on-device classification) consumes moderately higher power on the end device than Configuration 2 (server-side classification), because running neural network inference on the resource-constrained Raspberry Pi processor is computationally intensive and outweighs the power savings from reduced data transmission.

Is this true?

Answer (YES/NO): NO